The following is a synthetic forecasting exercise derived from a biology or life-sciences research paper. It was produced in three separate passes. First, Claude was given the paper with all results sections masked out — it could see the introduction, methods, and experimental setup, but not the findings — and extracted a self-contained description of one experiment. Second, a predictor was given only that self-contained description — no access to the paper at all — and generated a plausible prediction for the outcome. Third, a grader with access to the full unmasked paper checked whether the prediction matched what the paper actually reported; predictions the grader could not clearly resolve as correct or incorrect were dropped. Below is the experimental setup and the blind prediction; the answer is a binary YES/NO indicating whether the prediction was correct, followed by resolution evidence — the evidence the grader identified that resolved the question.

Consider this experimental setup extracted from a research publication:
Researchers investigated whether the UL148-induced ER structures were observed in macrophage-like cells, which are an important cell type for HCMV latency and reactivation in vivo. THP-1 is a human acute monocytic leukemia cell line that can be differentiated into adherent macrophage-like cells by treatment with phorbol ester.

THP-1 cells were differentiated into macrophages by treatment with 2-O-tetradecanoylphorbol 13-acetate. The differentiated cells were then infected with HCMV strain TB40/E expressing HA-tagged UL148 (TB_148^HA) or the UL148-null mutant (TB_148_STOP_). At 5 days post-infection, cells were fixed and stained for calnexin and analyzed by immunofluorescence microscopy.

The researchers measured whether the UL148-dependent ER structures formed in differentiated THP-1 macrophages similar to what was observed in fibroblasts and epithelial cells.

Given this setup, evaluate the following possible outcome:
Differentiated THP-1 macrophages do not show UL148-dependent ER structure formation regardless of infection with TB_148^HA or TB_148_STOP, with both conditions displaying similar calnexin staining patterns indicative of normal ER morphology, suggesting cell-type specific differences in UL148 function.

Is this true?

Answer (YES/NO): NO